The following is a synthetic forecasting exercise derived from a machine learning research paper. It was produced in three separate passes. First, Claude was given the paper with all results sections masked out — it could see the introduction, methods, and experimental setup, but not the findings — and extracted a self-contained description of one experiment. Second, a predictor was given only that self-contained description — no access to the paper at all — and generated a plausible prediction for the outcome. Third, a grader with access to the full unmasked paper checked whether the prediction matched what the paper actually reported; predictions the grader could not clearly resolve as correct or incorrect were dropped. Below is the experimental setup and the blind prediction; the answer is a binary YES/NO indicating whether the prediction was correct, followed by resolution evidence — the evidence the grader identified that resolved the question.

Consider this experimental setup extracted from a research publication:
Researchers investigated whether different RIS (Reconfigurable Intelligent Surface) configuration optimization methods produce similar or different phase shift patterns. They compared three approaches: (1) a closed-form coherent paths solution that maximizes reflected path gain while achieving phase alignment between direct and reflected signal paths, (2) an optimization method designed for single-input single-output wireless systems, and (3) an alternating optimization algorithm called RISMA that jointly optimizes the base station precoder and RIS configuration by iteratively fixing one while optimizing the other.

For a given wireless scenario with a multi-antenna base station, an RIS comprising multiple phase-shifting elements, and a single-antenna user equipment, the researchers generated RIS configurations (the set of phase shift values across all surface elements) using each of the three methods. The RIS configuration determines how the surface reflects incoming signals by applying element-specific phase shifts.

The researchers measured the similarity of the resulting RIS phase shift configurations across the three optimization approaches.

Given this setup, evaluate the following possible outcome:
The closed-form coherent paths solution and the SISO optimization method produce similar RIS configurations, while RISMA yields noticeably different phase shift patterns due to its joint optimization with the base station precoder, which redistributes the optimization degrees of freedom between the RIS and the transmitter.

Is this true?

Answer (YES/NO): NO